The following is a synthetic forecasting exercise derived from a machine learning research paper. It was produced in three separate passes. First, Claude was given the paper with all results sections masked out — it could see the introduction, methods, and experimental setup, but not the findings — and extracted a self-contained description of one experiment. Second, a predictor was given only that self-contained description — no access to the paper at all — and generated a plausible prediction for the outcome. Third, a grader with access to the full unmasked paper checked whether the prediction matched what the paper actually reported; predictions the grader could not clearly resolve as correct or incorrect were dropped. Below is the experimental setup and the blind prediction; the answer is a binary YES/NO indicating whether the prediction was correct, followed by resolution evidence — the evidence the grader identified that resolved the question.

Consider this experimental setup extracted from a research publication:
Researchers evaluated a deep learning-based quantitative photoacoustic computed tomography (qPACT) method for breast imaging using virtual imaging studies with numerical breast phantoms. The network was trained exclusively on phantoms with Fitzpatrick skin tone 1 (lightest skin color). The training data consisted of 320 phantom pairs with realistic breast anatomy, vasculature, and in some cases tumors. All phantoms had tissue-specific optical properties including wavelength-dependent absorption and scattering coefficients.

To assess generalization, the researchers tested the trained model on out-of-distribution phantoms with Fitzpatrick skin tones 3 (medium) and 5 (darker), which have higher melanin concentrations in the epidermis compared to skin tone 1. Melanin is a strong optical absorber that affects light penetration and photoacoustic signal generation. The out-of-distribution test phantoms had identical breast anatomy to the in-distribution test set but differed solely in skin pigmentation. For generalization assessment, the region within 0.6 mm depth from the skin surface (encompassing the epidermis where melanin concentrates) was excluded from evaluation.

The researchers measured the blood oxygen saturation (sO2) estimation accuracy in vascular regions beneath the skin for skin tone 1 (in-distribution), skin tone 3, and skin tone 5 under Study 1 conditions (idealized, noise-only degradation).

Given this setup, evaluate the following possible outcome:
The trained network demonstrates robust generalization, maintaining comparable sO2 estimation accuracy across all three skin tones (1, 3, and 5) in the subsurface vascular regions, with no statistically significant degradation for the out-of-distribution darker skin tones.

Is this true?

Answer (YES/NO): YES